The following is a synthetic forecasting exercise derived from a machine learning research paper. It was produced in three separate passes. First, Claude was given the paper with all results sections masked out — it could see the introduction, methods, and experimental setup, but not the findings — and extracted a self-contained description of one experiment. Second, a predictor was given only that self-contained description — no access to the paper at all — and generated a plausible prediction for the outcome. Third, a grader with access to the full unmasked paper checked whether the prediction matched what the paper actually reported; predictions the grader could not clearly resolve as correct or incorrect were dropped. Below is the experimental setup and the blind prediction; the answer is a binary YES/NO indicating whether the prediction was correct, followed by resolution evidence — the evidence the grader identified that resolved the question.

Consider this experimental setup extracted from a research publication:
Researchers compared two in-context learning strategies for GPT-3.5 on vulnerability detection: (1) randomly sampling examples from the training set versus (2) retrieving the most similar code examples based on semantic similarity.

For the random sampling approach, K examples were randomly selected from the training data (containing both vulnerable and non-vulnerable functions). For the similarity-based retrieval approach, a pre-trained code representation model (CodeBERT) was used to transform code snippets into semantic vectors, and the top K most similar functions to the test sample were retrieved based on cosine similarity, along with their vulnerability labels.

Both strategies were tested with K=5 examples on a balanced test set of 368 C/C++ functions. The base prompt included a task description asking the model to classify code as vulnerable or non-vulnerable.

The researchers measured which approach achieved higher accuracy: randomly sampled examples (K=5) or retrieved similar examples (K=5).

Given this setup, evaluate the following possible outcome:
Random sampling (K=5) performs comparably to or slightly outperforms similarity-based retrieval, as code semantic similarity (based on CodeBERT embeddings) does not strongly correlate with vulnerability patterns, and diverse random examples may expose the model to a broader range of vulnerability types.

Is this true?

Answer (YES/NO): YES